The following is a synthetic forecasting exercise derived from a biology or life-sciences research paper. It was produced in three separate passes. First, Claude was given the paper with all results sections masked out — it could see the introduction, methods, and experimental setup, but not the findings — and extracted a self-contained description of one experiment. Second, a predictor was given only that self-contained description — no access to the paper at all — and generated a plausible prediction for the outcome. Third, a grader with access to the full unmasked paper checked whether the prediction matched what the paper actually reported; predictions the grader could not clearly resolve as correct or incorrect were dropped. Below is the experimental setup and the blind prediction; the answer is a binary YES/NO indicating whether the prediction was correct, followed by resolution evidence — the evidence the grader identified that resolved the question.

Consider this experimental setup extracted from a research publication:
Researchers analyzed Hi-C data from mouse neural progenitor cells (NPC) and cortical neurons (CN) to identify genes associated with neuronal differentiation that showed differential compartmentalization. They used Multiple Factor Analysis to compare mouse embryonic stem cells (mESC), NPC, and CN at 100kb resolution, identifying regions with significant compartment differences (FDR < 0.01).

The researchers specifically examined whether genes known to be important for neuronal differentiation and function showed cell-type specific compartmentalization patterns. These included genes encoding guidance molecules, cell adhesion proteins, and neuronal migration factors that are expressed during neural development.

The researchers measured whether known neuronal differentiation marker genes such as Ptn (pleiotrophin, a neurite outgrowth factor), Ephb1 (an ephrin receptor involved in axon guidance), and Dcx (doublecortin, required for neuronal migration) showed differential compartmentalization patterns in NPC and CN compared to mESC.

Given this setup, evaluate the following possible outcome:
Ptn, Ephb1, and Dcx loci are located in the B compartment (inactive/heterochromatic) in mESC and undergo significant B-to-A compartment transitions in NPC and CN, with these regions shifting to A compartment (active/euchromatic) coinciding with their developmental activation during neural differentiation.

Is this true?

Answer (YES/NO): YES